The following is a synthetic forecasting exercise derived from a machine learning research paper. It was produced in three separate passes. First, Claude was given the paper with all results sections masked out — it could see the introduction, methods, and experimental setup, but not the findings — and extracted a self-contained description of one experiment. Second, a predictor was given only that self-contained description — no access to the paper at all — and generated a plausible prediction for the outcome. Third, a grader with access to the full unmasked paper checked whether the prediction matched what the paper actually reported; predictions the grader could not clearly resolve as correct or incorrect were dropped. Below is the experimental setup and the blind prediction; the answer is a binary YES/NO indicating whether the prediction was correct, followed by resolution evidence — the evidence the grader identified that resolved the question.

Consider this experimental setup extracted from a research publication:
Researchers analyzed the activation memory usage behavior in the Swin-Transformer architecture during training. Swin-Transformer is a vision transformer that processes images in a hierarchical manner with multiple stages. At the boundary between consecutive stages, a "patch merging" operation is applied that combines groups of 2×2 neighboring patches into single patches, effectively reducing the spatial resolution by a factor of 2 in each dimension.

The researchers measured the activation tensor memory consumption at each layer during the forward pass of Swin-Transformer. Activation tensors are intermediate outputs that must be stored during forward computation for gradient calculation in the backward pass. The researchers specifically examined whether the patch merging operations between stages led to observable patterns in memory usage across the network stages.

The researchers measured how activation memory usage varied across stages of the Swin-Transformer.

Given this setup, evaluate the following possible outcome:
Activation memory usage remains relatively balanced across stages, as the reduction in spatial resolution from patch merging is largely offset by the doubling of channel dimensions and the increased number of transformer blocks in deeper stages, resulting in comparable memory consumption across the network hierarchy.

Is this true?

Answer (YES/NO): NO